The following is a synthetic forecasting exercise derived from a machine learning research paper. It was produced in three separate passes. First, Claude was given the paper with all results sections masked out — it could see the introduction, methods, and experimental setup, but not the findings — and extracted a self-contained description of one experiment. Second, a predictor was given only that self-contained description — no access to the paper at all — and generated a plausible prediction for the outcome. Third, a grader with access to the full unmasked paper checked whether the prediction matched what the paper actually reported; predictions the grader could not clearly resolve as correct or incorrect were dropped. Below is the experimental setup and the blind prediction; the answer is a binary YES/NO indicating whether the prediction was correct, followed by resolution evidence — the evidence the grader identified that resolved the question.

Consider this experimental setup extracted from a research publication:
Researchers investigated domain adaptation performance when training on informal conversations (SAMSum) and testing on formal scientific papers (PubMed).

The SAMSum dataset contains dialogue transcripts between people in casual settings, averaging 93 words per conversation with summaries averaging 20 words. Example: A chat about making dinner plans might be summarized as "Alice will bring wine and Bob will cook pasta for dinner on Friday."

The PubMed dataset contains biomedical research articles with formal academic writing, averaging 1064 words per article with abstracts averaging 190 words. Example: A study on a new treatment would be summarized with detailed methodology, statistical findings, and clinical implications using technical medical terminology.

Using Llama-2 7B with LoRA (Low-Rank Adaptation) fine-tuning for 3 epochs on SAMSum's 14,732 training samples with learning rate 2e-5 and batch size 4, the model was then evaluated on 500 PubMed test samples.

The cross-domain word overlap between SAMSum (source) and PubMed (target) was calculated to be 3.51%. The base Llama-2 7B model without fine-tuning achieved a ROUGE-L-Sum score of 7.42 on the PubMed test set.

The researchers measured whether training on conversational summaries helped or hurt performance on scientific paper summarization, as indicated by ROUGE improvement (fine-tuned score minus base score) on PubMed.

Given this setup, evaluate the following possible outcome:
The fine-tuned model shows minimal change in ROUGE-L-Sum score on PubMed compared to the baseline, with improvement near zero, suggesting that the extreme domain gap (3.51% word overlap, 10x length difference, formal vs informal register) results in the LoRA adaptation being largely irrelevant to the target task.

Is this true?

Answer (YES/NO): NO